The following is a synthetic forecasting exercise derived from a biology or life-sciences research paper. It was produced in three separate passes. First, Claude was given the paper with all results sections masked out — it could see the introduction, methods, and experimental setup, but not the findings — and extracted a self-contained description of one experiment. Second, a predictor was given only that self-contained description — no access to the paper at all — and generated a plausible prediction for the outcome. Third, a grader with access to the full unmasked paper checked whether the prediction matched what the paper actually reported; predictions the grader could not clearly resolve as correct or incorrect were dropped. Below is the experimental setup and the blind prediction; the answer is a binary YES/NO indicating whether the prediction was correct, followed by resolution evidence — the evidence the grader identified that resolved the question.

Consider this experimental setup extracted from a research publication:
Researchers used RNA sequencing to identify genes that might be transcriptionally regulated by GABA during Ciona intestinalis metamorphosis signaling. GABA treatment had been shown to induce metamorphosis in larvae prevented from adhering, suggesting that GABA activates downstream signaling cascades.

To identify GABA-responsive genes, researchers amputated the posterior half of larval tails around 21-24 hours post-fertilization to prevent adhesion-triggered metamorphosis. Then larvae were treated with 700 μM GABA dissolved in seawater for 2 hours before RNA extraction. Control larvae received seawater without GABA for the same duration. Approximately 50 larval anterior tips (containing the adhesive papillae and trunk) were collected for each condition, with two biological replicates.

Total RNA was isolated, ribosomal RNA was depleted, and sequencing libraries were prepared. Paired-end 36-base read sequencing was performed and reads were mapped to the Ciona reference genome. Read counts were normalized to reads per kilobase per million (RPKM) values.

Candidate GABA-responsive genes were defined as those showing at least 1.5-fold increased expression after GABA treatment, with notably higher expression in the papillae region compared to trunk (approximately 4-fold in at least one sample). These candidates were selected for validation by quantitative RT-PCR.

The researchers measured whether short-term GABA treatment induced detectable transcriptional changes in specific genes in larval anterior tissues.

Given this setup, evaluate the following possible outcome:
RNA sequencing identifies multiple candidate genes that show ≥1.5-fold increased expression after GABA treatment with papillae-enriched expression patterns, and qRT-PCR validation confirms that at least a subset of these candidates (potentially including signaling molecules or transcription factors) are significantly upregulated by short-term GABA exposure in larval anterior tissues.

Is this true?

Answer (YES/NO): YES